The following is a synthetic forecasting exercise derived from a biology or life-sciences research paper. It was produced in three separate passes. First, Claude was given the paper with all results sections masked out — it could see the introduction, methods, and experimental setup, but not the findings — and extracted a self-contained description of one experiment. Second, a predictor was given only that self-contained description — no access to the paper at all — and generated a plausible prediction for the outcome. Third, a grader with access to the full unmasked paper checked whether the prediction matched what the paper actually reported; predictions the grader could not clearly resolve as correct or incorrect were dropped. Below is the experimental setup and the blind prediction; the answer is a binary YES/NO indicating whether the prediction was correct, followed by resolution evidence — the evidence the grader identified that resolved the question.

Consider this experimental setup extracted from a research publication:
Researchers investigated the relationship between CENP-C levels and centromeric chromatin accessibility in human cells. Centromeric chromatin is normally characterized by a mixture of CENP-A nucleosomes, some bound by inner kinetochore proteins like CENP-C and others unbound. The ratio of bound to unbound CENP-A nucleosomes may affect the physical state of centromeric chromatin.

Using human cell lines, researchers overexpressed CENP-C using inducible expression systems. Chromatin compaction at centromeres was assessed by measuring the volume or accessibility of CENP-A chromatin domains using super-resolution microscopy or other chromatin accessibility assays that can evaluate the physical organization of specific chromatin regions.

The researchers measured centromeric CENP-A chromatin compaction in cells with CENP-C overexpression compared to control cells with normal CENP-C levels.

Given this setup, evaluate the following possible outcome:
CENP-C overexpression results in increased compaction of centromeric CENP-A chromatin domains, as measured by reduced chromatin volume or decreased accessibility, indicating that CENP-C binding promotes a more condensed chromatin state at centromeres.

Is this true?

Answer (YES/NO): YES